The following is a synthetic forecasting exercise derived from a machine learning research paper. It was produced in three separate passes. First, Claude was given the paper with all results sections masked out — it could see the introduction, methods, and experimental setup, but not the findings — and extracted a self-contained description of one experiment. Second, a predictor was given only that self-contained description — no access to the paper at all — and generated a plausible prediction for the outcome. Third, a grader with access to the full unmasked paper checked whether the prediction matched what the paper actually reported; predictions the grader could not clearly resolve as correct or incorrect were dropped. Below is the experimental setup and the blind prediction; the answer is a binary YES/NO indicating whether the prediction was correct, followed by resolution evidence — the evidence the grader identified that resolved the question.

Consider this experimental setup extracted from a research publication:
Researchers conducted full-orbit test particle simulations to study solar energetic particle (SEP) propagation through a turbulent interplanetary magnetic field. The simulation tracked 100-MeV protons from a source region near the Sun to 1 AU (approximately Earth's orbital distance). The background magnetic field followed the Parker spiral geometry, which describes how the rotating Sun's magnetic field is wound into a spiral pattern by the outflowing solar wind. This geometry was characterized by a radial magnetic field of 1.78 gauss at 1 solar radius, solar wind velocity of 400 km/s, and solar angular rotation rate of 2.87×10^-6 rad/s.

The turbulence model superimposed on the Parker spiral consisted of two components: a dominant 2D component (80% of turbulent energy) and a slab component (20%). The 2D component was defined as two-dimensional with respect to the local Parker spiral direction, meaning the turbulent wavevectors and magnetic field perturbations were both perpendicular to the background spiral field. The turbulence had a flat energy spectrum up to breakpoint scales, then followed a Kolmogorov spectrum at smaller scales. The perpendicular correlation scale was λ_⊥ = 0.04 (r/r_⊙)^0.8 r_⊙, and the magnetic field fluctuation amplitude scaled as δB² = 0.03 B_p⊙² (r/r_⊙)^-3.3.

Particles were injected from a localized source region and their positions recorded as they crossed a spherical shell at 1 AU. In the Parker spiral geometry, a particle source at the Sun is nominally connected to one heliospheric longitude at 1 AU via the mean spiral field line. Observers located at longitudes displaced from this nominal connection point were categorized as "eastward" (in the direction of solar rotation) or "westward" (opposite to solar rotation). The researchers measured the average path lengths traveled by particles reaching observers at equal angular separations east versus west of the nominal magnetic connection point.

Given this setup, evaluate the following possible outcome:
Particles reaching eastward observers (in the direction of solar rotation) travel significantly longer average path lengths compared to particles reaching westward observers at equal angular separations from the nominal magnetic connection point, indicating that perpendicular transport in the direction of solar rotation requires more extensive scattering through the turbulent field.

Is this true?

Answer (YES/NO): YES